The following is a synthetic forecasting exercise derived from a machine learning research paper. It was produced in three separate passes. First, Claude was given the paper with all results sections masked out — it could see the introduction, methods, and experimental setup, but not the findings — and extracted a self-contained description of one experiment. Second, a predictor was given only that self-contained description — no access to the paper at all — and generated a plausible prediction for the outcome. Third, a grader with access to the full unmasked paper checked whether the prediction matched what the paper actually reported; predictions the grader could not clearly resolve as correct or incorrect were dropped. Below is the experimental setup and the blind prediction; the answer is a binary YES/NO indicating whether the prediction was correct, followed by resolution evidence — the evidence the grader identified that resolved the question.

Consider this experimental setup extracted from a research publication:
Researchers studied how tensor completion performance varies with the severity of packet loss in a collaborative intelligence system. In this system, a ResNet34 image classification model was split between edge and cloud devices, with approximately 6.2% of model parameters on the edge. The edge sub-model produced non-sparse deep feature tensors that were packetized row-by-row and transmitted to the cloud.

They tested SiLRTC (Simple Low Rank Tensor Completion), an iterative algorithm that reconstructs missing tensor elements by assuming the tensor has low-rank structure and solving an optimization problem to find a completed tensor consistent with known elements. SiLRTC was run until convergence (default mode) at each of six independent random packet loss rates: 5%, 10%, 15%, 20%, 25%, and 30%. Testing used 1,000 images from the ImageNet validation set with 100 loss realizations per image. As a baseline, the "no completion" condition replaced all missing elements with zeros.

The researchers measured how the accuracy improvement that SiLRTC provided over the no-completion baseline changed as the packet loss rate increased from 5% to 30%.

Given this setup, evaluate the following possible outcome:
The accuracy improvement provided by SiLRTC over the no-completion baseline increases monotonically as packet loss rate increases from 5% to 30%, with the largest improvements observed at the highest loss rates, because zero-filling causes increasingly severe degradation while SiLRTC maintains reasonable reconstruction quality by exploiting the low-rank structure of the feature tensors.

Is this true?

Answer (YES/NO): YES